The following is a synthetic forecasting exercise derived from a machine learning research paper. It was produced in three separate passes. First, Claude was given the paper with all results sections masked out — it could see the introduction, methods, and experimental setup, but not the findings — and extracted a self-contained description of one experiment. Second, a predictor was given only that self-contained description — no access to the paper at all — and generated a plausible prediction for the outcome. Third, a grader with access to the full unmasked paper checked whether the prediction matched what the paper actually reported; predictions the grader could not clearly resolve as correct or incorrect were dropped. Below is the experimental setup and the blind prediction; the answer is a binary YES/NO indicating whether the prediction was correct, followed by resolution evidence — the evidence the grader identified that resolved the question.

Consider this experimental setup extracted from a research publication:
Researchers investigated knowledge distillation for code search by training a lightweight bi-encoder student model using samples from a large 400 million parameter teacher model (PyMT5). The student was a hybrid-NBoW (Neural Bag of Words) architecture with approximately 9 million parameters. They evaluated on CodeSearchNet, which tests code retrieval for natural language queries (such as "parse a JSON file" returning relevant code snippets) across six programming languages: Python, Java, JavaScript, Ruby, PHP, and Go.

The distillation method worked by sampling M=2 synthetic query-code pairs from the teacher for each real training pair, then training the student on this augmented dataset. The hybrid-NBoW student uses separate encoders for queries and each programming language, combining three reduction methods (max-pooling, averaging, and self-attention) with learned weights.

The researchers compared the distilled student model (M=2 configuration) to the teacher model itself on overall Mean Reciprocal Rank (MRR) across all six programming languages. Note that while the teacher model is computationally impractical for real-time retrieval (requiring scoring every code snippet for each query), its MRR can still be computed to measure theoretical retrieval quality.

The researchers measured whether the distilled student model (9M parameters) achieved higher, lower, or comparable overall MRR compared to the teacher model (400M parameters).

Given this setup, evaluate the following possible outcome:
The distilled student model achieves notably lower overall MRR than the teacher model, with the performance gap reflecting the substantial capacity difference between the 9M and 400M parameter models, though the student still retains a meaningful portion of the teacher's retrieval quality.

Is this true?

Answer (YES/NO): NO